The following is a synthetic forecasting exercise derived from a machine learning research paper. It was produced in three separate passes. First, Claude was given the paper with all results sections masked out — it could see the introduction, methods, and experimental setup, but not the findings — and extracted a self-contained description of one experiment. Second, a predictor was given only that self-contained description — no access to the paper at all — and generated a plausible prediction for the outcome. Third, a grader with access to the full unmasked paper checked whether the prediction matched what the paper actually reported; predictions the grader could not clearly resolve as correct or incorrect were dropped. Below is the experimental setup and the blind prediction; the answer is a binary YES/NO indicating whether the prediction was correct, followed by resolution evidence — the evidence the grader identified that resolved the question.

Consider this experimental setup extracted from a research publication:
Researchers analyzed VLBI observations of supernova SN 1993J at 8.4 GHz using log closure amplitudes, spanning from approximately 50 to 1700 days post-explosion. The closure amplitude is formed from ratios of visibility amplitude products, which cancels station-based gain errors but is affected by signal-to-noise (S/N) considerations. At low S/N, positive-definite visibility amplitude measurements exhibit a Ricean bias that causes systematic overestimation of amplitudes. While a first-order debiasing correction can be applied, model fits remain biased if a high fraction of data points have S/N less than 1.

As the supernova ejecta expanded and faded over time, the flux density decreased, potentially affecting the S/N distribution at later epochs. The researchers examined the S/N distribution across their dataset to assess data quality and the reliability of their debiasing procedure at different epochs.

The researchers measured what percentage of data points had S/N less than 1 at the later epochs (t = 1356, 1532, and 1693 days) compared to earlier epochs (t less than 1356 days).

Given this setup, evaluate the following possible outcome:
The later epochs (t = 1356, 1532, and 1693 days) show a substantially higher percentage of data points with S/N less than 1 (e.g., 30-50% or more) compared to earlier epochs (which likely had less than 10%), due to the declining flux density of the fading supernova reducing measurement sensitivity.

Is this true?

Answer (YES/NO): NO